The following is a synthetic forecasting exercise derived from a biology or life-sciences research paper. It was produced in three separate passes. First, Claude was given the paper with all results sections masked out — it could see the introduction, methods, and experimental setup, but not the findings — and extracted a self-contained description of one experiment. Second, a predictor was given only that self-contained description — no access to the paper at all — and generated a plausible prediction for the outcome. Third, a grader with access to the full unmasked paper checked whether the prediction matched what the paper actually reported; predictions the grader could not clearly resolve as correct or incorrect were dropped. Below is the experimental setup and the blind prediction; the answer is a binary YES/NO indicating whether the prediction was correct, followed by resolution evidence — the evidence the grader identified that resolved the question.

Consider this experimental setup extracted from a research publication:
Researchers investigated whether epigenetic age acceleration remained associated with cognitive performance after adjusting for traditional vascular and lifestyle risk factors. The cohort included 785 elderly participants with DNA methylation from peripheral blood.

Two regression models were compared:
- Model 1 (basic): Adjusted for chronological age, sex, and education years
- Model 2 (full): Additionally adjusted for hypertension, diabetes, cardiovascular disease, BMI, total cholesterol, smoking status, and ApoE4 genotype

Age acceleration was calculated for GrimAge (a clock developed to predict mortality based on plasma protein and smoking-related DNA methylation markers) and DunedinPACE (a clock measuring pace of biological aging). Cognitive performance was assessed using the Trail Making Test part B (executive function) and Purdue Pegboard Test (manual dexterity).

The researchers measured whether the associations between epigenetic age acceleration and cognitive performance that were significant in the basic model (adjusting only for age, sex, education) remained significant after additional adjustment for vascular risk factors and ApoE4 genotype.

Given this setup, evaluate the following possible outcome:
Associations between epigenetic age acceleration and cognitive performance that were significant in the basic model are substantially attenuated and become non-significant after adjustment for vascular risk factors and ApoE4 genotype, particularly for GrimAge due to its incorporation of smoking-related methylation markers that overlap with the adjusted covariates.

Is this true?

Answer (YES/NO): NO